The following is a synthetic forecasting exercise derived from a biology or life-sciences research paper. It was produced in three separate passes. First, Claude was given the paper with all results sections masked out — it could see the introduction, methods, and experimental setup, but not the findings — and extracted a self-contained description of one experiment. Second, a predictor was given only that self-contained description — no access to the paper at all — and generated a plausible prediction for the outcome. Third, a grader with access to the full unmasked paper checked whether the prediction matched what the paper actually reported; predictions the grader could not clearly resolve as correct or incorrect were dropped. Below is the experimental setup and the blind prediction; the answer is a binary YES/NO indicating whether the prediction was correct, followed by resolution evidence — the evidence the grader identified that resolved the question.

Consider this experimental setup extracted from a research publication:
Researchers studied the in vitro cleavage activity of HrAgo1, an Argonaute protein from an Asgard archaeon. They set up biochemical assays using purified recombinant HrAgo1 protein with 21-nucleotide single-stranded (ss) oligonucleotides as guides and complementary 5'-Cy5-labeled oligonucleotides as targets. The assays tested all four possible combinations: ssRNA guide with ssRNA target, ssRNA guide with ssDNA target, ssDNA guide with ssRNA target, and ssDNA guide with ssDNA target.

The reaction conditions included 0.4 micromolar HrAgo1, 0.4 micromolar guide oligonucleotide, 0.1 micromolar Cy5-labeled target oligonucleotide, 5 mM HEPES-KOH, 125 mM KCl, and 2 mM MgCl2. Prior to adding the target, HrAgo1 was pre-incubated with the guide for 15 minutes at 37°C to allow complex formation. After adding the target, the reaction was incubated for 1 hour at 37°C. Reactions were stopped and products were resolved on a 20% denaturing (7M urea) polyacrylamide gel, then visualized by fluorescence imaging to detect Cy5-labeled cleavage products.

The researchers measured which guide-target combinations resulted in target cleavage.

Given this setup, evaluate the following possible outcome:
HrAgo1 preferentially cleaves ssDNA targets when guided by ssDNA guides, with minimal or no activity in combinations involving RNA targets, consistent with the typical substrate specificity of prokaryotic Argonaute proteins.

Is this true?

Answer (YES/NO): NO